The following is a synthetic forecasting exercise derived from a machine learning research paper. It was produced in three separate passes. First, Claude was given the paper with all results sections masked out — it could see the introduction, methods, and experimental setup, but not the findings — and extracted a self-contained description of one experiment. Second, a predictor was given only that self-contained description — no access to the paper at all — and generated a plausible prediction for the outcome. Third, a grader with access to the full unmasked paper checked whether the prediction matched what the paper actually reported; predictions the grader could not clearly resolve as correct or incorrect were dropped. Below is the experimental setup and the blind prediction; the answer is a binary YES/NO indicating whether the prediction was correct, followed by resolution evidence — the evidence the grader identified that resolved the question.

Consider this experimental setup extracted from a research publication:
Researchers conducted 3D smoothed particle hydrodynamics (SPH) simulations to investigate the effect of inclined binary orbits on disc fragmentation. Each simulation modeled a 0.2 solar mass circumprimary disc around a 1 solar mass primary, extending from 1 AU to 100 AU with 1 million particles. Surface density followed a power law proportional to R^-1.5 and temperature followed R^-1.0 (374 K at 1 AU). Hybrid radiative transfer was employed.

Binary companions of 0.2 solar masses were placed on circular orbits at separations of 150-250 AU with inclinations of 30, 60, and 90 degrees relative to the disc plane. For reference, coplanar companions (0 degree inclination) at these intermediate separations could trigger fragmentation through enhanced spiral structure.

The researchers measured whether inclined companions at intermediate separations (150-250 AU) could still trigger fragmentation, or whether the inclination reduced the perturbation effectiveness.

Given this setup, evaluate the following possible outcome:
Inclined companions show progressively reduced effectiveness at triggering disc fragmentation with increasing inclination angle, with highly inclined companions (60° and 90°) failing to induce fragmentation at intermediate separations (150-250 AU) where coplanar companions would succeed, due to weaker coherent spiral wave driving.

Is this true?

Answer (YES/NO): NO